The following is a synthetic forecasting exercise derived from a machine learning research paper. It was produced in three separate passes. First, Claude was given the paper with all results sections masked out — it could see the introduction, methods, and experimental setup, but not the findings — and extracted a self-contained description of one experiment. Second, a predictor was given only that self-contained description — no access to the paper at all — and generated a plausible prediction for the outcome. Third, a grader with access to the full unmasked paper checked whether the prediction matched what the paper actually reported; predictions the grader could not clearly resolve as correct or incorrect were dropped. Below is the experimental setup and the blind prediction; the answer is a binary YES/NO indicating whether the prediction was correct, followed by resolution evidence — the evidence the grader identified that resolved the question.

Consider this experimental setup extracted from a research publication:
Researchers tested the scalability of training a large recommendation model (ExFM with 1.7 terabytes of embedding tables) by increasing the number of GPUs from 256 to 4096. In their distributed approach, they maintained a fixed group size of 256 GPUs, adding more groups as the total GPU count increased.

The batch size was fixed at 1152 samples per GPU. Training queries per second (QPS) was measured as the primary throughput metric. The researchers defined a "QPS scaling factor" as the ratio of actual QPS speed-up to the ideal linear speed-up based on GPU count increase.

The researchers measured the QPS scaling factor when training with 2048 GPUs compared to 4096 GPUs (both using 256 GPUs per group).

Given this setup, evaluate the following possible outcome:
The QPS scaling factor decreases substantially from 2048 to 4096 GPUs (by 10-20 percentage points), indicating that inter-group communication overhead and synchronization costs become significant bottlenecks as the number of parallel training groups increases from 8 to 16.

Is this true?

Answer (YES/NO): NO